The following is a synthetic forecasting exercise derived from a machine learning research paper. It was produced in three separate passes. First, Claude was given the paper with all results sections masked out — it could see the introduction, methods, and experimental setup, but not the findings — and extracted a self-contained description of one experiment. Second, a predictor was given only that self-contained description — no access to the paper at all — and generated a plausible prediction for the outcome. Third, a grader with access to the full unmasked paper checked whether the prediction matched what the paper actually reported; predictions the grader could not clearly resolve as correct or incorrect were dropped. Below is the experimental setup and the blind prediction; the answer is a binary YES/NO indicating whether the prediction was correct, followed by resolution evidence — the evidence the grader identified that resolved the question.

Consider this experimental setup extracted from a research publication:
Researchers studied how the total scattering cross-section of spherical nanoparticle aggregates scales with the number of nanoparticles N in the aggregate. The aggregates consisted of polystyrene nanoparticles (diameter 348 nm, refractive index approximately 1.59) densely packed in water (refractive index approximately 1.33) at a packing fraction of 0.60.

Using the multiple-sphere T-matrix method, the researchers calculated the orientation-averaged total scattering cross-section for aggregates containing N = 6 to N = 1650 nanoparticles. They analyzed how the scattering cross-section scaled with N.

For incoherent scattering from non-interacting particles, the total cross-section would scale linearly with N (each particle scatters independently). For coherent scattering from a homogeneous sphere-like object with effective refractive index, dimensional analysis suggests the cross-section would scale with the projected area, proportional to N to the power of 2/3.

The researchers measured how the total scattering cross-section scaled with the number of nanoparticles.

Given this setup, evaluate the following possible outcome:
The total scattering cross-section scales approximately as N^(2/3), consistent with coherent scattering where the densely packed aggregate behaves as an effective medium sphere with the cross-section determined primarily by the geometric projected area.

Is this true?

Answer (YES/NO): NO